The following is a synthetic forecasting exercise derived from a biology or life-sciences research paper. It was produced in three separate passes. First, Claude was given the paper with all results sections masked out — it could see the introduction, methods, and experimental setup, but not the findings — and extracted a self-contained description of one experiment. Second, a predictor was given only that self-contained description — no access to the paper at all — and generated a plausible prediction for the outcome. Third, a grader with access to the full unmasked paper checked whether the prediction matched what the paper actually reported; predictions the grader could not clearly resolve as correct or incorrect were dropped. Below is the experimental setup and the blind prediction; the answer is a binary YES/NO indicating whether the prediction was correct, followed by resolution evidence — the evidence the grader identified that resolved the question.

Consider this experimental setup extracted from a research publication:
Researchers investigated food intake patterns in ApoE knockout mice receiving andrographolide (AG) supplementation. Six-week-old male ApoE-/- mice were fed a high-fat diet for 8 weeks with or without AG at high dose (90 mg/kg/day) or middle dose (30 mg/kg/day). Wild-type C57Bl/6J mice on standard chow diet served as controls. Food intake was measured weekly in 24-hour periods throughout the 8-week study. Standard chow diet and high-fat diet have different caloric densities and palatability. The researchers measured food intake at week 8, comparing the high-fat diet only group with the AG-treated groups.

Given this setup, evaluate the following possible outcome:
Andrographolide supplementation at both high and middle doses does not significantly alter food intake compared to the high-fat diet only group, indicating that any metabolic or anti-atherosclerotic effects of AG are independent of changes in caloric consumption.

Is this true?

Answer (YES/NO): NO